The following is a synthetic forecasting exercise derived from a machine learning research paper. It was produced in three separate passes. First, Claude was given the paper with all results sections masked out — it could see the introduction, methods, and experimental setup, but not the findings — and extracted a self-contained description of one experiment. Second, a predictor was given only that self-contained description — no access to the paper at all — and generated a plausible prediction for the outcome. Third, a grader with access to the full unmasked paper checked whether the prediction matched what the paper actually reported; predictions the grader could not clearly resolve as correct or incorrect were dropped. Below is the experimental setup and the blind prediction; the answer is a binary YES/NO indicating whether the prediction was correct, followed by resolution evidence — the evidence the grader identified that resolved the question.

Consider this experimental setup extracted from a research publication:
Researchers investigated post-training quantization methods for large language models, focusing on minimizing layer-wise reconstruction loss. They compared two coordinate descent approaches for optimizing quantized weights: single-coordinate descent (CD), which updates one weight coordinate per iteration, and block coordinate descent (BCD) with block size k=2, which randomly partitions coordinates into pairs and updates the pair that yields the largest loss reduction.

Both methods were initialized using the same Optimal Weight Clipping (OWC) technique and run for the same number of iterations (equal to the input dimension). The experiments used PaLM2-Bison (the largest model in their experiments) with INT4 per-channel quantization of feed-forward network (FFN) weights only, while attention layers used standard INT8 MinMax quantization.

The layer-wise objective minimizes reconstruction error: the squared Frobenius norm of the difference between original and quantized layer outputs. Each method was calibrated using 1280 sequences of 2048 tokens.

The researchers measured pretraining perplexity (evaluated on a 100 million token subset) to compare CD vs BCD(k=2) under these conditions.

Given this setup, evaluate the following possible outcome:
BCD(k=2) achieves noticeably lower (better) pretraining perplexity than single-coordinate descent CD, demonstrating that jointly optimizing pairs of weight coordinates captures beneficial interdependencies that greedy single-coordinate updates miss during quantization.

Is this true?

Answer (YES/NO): NO